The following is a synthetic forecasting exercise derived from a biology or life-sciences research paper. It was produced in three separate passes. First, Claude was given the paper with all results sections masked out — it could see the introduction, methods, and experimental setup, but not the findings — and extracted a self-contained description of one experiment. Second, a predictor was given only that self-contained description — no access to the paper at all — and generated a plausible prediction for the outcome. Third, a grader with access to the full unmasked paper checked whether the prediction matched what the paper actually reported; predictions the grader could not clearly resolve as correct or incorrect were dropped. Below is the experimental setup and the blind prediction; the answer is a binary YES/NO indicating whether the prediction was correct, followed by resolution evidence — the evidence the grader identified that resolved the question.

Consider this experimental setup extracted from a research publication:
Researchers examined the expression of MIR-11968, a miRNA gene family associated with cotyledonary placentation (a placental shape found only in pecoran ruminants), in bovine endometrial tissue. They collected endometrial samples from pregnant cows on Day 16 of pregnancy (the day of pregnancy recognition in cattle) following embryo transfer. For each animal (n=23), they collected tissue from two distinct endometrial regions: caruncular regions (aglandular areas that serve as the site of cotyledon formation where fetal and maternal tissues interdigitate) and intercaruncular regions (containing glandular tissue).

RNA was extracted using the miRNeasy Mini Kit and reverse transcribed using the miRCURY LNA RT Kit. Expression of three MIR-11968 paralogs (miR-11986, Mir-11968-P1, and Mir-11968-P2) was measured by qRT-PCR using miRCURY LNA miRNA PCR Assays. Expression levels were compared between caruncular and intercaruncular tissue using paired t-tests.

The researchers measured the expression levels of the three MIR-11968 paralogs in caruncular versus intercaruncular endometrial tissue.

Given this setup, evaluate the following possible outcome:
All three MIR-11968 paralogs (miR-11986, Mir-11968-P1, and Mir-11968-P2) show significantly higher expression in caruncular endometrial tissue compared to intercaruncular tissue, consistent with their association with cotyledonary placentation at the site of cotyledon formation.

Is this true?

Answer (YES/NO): YES